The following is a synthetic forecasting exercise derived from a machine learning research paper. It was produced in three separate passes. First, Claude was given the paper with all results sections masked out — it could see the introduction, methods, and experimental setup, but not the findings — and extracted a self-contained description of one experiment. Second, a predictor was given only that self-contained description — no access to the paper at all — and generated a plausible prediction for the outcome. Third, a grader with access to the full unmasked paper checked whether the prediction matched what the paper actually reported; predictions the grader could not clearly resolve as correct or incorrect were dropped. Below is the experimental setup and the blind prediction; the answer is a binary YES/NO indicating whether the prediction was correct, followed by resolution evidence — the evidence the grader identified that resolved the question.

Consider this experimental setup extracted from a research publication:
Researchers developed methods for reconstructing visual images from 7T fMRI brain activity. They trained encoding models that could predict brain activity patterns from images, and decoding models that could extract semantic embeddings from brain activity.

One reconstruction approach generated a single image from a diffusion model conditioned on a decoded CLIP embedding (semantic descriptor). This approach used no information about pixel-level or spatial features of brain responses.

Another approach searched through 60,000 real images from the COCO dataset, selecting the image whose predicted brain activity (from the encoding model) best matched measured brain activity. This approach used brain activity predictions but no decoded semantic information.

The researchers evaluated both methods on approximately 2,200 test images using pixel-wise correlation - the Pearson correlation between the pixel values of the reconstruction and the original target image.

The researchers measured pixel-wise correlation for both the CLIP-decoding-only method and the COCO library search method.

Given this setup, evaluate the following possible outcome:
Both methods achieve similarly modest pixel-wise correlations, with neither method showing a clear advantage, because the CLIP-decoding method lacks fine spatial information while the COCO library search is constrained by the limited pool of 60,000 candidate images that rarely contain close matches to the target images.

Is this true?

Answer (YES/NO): NO